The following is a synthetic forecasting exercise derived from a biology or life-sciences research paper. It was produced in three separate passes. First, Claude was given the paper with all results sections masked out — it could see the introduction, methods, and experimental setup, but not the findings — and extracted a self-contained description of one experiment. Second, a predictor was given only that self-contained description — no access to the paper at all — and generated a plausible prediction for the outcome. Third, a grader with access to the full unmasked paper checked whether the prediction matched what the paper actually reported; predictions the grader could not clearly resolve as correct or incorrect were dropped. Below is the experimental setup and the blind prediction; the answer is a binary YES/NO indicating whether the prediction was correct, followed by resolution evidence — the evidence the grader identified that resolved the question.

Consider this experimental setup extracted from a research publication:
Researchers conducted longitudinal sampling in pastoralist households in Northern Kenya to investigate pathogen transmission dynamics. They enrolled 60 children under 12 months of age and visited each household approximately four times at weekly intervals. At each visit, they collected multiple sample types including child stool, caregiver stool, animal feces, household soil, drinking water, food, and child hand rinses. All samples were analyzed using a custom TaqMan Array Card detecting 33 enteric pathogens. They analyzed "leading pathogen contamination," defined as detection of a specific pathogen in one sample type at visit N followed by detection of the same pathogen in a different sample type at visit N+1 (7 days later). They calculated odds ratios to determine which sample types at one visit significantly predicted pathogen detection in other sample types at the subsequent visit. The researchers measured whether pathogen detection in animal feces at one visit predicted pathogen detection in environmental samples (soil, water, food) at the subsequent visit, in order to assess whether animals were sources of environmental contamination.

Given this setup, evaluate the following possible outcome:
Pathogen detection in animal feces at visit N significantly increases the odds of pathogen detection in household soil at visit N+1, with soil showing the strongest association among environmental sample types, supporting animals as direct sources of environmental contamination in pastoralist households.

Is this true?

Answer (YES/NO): NO